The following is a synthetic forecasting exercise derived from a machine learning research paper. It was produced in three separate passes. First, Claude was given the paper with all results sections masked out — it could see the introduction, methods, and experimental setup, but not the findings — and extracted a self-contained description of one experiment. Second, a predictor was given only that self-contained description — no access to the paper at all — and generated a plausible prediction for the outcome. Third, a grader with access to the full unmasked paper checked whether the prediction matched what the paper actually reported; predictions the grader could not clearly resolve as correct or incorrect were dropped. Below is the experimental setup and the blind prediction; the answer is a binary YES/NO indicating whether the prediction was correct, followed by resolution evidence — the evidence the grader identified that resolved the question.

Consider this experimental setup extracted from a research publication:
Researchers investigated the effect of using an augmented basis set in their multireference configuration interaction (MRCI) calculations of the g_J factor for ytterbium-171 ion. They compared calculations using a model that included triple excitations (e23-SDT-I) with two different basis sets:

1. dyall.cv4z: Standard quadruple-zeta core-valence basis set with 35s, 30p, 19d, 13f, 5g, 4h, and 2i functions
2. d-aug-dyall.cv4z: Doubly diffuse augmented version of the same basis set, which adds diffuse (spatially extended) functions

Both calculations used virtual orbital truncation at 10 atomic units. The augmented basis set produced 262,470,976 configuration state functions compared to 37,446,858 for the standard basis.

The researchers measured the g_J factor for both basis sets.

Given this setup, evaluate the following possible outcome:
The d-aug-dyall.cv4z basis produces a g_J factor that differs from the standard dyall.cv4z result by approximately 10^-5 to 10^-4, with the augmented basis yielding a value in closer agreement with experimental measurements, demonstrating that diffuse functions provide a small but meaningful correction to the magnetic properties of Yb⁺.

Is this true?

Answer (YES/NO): NO